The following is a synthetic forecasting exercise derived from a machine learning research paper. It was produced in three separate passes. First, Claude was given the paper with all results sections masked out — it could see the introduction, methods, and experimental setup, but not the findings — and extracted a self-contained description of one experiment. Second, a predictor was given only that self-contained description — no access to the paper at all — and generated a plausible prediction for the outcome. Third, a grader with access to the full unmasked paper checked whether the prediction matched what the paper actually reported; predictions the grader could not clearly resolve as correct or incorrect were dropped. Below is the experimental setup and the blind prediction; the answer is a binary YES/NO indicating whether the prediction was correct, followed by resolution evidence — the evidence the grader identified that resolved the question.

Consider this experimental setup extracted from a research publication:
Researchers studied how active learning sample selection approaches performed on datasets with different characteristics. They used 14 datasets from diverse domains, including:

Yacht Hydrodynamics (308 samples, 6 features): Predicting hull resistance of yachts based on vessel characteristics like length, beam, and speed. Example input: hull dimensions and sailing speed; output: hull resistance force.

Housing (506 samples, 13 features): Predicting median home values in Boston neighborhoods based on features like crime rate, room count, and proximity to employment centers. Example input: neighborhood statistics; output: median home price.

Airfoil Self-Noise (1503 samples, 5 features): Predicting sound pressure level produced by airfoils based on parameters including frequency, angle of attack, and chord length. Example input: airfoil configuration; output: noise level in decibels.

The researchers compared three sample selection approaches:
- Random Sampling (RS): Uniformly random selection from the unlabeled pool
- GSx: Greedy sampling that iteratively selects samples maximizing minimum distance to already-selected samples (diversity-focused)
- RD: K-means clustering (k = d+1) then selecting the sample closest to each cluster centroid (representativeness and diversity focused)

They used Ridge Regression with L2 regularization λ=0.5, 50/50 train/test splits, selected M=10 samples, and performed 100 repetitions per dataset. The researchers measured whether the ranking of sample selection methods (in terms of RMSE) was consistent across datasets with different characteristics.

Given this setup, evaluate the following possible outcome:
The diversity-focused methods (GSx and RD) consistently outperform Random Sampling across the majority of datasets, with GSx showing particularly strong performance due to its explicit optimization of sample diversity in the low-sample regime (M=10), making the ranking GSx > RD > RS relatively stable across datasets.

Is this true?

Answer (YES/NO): NO